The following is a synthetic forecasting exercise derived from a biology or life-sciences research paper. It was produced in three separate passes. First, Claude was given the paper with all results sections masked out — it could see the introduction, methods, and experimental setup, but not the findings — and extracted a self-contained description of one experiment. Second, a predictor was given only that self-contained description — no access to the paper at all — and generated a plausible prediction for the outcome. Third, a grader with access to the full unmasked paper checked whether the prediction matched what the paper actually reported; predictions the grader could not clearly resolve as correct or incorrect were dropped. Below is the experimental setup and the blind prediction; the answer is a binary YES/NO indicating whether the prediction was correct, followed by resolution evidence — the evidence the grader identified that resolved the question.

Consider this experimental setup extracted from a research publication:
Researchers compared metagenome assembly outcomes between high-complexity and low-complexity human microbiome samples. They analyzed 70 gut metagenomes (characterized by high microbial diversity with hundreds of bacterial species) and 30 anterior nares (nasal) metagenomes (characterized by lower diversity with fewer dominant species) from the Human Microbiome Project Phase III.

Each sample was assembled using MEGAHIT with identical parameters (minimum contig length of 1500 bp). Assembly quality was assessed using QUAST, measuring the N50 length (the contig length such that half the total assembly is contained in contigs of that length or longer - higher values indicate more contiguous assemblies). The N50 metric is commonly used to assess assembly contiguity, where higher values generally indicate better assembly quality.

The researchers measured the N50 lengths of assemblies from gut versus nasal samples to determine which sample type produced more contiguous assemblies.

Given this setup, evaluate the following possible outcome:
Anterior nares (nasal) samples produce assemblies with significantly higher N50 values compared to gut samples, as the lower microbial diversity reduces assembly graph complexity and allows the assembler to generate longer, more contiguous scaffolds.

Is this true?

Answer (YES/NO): NO